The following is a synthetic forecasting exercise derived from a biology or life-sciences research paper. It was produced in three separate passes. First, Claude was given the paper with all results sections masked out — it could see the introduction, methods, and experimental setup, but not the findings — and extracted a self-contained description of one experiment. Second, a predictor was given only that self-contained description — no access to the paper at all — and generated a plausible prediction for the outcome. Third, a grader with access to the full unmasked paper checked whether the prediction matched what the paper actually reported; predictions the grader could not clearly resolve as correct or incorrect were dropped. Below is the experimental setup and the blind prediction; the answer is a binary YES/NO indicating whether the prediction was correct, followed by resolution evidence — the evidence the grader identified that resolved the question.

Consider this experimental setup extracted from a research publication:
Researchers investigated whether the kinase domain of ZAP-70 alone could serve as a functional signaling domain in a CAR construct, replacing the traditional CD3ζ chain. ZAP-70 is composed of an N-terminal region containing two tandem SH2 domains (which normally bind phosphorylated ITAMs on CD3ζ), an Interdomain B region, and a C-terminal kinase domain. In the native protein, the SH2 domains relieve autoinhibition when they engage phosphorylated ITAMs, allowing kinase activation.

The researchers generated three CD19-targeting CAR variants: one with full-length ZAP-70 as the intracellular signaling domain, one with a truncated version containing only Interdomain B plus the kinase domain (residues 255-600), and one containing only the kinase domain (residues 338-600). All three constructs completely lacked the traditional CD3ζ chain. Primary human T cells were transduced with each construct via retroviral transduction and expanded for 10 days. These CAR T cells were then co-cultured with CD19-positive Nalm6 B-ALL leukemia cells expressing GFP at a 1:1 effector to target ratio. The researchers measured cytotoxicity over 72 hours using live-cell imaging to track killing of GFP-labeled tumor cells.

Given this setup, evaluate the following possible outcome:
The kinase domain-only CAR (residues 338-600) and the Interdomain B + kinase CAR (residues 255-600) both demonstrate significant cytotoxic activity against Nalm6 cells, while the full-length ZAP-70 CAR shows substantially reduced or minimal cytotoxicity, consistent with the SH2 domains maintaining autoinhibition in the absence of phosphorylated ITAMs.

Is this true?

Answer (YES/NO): NO